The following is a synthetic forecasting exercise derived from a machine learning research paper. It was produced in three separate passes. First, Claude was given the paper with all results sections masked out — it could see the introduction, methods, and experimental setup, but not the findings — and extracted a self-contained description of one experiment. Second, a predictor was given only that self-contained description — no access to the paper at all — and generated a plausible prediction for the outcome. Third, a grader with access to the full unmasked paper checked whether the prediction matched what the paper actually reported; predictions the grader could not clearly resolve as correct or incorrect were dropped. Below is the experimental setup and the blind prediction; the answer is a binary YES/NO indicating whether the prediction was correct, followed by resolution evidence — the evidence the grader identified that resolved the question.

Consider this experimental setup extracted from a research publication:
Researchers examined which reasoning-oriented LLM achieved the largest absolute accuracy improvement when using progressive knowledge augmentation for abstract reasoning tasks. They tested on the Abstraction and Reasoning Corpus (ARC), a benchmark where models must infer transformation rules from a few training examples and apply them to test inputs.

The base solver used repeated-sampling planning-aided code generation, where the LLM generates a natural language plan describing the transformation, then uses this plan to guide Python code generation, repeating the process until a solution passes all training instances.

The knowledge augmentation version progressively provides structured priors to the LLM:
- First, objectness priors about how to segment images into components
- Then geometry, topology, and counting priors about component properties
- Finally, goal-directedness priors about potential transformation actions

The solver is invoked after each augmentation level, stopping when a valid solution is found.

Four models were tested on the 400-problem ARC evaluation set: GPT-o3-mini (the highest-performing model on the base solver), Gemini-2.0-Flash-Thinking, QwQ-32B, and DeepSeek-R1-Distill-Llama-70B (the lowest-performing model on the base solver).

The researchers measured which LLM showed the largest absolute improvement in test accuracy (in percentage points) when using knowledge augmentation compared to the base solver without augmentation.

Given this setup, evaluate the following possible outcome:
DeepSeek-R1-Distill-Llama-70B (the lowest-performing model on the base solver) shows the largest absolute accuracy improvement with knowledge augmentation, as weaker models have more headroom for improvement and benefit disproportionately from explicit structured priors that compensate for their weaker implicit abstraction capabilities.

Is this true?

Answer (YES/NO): NO